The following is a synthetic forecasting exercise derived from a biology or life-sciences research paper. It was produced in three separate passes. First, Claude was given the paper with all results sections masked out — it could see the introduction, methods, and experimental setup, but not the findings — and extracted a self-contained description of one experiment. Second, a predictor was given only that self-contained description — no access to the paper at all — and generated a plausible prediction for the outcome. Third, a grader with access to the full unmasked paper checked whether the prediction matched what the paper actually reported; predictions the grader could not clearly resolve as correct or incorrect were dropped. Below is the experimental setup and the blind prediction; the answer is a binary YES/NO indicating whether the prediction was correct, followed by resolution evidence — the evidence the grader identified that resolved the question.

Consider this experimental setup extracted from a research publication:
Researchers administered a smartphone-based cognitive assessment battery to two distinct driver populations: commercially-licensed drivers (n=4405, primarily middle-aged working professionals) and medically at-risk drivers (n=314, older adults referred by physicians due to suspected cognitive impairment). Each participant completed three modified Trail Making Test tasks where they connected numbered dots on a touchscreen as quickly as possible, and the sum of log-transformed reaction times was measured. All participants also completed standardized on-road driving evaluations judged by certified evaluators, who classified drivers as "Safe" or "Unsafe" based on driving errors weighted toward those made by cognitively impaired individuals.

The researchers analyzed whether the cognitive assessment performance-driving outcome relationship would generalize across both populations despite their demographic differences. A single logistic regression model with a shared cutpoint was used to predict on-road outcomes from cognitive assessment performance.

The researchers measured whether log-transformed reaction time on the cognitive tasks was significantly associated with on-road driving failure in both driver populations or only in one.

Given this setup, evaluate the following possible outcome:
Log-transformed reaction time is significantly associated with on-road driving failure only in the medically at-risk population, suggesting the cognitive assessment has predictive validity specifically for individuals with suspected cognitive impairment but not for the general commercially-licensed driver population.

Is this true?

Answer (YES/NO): NO